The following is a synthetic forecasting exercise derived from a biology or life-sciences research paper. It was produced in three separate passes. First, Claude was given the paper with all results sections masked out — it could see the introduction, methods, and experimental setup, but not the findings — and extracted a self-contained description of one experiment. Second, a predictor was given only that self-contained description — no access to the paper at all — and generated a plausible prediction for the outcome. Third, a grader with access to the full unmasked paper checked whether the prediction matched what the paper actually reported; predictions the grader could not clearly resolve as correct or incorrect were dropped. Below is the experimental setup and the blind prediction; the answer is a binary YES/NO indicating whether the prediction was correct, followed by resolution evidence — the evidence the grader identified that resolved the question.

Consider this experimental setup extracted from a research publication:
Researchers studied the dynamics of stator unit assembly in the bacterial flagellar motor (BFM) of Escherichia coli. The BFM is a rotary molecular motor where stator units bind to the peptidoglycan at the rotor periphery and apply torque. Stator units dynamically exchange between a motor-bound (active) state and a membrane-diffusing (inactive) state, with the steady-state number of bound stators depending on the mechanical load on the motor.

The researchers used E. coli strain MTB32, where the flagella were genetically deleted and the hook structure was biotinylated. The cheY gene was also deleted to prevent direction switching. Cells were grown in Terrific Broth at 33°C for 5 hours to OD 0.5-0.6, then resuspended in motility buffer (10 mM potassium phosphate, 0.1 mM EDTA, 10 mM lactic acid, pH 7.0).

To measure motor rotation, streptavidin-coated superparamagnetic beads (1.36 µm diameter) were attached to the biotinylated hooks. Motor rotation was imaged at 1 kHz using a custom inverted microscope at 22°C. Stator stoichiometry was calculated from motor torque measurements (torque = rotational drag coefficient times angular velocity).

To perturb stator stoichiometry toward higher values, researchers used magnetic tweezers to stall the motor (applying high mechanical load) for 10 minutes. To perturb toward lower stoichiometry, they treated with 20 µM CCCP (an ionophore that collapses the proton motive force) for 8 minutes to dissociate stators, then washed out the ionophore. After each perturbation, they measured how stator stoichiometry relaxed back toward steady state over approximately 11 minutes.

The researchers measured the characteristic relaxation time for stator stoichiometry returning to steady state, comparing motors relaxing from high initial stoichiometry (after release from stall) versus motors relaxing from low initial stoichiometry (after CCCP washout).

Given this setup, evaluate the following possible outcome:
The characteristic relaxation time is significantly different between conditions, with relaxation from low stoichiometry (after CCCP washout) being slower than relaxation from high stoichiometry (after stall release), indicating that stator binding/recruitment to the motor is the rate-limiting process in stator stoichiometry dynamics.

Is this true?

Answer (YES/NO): NO